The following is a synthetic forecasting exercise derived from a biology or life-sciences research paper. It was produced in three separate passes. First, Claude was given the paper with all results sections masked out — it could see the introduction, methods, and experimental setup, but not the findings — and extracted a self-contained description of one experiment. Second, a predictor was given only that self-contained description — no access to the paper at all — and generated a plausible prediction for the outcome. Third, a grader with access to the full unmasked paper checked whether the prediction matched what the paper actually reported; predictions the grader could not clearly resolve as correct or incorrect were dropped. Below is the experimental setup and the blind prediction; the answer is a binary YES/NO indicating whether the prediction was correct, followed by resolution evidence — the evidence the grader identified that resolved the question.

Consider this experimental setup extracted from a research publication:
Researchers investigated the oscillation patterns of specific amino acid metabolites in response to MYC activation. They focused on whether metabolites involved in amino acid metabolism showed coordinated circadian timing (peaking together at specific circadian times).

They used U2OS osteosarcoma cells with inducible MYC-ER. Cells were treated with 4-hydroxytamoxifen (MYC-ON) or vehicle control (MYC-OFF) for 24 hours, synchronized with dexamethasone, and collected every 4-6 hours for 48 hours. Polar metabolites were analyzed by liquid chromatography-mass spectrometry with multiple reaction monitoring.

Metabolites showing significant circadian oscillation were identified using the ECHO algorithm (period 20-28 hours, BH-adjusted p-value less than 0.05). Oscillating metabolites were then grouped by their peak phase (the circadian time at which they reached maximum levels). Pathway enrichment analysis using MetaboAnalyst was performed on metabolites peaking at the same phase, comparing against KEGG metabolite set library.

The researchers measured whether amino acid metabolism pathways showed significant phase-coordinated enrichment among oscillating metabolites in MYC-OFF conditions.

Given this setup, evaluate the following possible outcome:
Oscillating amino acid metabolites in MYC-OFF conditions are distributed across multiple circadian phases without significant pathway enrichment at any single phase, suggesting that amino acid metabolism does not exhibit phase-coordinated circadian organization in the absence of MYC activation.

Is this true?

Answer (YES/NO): NO